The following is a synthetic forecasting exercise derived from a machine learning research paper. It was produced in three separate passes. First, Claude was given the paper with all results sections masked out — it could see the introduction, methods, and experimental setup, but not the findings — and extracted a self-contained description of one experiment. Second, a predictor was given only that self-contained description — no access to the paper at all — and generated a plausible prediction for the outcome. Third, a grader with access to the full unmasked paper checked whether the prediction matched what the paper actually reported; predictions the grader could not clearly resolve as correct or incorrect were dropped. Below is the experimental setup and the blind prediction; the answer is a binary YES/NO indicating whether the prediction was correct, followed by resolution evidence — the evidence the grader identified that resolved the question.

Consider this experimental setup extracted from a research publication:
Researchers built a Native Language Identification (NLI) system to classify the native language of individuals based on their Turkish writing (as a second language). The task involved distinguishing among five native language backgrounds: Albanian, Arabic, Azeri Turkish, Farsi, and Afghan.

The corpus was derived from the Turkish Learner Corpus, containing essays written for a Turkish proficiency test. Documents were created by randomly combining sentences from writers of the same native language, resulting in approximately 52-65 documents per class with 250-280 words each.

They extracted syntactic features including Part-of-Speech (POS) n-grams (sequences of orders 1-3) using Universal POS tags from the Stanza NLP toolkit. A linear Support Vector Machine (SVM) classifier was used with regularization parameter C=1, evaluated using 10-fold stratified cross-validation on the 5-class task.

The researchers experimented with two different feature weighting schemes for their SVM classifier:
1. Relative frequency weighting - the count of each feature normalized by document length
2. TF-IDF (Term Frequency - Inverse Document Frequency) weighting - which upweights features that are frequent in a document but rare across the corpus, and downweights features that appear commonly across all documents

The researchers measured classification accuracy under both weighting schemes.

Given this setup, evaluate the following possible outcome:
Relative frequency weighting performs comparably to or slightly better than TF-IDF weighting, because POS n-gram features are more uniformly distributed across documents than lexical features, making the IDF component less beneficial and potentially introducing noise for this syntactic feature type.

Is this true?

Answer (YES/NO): NO